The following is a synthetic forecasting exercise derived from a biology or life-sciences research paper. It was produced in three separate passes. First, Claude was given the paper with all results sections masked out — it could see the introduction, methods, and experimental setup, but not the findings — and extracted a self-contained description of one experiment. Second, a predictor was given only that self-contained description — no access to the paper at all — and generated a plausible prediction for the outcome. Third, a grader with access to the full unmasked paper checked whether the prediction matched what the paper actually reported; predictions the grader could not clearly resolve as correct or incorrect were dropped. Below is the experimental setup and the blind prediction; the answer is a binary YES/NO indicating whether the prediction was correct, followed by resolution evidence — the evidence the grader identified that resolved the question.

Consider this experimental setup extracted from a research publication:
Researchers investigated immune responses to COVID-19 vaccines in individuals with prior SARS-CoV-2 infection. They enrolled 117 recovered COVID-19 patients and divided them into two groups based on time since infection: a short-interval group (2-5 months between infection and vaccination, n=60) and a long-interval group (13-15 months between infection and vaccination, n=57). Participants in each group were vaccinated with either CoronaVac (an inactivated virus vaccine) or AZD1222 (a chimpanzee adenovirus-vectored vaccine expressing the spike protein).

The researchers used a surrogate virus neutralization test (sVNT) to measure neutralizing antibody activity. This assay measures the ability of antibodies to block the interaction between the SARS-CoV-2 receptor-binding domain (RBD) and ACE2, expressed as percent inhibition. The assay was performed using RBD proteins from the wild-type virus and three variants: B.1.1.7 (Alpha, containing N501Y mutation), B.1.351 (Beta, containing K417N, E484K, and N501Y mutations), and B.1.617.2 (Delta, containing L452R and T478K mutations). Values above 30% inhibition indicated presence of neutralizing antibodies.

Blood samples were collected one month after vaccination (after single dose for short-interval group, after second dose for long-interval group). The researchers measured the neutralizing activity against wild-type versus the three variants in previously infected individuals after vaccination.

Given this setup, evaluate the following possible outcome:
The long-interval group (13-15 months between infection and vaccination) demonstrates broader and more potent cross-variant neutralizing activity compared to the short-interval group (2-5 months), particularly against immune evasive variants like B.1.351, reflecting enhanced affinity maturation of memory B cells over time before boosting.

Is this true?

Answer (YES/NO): YES